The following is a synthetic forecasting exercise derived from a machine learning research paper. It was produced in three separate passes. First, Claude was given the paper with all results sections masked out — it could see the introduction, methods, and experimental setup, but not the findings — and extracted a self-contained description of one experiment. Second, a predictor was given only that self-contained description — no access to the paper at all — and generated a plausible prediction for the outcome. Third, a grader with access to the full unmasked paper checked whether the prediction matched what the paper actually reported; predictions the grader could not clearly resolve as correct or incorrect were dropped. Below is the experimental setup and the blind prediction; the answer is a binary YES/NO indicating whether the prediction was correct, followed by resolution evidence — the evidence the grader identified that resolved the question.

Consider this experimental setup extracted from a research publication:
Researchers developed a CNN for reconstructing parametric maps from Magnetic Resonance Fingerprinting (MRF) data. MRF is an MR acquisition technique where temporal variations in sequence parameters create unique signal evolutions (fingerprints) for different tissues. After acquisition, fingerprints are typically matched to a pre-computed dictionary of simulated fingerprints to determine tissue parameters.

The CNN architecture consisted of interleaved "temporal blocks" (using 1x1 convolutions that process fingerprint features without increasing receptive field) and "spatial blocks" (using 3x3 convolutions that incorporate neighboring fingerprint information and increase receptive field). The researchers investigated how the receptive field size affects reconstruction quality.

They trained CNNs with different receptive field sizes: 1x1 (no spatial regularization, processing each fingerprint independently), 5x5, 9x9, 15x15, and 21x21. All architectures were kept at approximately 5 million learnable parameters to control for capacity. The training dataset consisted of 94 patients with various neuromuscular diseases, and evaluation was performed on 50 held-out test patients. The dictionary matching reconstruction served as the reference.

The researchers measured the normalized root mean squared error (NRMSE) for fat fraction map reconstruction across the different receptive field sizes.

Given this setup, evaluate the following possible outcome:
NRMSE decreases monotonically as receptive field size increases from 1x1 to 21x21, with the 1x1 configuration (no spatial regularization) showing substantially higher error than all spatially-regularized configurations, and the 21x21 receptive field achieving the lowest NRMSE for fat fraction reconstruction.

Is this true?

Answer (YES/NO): NO